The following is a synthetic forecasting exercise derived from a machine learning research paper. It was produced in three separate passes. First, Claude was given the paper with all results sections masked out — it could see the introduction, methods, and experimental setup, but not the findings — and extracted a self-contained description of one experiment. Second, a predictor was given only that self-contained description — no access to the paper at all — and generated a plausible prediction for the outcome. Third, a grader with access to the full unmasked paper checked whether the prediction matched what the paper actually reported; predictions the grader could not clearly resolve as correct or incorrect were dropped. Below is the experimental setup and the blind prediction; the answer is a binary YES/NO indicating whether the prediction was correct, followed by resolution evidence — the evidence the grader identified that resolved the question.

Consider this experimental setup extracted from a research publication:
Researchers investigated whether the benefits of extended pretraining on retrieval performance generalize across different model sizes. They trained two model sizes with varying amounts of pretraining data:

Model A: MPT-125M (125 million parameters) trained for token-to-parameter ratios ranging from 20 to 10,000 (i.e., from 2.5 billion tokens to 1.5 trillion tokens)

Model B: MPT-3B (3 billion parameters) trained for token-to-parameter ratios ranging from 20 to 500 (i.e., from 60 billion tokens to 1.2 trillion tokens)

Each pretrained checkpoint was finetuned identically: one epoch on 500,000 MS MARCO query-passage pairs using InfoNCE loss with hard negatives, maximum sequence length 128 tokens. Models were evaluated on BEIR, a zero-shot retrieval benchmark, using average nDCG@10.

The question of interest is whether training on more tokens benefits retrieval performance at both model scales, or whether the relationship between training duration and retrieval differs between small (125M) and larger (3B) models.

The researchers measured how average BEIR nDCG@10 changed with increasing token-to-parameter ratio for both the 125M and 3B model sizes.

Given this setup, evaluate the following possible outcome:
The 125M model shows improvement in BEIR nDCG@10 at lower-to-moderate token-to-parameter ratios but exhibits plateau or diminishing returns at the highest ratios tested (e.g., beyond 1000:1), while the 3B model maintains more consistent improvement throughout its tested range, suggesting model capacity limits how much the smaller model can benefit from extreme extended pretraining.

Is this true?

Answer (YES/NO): NO